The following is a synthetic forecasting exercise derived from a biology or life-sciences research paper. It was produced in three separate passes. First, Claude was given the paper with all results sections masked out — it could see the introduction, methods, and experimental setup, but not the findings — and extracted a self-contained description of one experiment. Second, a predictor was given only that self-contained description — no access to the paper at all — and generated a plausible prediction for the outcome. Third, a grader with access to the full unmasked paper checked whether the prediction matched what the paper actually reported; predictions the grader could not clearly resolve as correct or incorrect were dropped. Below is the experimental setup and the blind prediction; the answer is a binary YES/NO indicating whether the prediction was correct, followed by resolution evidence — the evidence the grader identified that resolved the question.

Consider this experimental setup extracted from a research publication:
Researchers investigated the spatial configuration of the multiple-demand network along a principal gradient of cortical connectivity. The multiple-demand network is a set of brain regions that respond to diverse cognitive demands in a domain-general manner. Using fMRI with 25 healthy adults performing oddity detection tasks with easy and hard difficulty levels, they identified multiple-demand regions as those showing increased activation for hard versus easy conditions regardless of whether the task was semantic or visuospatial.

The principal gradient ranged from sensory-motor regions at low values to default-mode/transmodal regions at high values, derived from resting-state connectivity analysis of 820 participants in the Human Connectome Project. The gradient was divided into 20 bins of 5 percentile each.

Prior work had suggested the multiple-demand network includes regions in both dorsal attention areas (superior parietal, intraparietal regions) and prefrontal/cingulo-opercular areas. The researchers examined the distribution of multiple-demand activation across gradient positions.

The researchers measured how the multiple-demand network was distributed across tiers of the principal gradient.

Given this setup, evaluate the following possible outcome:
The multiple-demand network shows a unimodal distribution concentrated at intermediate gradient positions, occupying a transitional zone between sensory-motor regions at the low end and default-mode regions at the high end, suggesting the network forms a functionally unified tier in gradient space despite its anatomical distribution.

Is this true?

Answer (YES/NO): NO